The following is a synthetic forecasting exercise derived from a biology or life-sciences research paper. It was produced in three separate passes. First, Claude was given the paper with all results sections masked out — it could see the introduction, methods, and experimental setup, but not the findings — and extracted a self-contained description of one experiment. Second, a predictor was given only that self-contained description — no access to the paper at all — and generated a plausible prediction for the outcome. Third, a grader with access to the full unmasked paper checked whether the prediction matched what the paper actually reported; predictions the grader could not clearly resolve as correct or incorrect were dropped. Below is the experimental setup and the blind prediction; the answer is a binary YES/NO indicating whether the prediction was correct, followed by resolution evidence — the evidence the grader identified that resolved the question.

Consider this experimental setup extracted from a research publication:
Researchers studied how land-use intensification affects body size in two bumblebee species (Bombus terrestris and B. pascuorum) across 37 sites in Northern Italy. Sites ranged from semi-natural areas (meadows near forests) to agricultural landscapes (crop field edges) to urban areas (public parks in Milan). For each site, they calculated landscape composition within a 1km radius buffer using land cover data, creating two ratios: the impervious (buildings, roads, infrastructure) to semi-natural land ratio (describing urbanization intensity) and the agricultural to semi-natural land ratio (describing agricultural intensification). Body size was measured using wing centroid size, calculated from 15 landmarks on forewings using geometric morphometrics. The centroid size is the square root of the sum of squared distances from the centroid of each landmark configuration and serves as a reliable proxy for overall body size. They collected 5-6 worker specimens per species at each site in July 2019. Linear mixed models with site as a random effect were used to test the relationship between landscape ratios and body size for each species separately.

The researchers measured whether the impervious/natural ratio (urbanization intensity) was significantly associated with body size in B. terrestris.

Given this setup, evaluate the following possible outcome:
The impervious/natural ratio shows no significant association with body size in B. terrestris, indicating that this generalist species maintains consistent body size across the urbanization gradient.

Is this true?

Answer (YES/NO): YES